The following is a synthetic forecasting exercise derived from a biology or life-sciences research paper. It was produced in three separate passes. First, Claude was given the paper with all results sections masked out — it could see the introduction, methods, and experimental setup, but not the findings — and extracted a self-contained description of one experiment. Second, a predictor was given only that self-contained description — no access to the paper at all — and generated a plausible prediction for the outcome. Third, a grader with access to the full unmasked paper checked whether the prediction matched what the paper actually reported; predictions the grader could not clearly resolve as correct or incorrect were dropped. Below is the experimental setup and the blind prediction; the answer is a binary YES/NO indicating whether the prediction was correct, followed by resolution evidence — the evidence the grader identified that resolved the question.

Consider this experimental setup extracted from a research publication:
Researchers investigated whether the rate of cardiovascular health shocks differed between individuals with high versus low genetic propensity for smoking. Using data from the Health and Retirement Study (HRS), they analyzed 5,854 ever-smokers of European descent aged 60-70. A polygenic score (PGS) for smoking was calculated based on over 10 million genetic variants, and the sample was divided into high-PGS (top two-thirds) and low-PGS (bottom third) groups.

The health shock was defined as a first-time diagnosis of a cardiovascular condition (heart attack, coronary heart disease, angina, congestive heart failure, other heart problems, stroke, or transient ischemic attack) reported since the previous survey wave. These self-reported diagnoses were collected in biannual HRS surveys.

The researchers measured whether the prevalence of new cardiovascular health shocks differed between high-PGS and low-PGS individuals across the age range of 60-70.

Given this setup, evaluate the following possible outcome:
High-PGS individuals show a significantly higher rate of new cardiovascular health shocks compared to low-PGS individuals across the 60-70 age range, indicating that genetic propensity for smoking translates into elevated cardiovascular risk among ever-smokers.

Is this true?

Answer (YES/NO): NO